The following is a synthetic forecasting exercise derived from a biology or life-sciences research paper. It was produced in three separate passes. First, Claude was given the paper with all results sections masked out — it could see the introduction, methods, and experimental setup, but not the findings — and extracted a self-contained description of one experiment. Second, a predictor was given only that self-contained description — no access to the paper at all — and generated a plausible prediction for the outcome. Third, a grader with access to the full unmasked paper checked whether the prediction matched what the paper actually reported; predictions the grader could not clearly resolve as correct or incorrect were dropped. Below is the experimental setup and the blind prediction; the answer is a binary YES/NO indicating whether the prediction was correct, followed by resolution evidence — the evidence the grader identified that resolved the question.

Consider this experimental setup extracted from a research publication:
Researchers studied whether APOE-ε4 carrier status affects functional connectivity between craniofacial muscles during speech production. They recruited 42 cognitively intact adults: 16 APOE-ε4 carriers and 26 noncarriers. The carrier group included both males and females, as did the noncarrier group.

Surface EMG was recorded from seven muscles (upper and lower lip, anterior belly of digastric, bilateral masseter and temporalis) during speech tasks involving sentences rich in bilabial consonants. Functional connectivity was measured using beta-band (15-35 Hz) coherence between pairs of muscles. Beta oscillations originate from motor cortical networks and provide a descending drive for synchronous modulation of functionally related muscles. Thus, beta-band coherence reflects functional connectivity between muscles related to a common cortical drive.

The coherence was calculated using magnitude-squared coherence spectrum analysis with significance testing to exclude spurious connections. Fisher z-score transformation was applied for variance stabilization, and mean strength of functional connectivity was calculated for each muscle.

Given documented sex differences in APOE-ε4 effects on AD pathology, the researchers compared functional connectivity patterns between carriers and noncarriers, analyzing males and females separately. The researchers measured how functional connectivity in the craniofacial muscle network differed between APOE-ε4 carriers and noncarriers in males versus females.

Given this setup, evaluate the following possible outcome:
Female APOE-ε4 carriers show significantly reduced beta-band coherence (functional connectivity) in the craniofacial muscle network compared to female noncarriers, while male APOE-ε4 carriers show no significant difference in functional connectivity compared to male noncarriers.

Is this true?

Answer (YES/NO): NO